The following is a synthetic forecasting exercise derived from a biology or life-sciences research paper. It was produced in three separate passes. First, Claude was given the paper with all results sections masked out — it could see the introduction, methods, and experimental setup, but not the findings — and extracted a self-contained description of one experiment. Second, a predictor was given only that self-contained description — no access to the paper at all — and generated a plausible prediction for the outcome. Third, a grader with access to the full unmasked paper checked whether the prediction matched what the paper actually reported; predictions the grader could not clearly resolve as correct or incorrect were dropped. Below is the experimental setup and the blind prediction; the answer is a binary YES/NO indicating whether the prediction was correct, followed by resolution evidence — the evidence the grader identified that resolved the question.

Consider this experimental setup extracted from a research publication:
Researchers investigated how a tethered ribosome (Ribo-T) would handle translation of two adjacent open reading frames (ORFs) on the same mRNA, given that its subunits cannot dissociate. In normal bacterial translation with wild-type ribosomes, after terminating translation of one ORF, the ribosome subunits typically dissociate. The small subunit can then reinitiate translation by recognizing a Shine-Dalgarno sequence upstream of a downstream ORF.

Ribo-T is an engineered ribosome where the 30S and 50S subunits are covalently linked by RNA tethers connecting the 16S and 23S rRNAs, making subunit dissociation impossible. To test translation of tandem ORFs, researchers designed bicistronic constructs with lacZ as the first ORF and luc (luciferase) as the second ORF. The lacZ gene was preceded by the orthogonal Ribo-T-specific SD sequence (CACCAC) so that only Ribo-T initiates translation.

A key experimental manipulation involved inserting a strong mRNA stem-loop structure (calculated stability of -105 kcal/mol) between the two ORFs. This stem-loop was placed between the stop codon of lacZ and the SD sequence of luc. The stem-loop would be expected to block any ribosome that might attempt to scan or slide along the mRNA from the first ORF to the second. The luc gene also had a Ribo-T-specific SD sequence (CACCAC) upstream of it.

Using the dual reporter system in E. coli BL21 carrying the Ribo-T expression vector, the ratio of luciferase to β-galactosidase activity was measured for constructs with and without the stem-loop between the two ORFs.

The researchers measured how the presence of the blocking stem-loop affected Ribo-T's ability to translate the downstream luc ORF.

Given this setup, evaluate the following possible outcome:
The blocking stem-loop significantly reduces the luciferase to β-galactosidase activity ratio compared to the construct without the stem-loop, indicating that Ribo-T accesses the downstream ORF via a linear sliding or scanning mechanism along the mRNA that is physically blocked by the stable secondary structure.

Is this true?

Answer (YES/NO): NO